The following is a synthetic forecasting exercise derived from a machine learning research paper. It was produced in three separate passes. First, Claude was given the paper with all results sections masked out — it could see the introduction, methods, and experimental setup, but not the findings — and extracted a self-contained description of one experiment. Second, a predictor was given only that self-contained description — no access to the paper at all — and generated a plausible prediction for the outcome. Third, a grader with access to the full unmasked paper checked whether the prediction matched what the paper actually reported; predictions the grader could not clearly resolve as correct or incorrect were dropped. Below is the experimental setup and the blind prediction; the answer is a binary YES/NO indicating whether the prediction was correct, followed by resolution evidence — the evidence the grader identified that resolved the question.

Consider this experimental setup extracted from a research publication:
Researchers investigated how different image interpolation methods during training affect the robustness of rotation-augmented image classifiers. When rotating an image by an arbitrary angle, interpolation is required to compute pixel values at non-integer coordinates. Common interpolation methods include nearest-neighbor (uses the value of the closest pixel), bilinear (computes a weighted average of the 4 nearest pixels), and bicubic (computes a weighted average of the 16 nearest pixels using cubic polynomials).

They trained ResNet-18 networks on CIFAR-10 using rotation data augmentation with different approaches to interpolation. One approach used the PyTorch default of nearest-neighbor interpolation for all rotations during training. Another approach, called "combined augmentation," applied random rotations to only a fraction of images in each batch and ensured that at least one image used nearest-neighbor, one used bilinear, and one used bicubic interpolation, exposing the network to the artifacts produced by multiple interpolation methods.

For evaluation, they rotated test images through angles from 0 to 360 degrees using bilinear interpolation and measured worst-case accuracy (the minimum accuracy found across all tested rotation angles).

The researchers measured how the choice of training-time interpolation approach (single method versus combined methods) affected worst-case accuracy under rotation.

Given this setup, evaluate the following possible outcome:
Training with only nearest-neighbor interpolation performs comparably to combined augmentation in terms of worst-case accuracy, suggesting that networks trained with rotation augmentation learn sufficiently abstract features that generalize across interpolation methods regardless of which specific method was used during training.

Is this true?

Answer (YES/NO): NO